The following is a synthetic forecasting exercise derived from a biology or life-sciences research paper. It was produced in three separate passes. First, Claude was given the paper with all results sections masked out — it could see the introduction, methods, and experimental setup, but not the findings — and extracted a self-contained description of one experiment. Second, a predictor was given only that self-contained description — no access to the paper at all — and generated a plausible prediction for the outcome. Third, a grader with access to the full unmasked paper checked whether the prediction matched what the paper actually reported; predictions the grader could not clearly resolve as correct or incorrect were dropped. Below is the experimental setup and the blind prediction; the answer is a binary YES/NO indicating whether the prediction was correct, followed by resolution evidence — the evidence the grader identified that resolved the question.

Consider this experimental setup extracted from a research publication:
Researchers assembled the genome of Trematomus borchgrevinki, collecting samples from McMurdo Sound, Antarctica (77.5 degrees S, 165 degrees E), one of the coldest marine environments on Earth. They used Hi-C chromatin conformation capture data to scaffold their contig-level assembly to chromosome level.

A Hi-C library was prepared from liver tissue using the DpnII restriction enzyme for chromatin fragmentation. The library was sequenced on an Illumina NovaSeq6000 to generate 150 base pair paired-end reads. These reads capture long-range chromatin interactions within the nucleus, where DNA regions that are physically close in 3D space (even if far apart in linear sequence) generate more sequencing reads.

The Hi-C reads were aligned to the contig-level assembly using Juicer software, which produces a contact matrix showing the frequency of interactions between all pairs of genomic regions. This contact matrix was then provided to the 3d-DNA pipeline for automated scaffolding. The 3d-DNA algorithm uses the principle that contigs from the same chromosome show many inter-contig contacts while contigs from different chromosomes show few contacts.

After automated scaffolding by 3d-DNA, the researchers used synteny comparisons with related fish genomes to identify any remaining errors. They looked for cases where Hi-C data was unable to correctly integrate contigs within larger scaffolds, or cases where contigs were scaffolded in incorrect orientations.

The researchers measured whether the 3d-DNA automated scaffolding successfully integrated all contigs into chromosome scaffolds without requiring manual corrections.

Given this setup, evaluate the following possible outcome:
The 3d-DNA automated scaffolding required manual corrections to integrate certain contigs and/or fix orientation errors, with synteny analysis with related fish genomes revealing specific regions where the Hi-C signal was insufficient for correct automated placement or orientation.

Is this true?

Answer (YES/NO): YES